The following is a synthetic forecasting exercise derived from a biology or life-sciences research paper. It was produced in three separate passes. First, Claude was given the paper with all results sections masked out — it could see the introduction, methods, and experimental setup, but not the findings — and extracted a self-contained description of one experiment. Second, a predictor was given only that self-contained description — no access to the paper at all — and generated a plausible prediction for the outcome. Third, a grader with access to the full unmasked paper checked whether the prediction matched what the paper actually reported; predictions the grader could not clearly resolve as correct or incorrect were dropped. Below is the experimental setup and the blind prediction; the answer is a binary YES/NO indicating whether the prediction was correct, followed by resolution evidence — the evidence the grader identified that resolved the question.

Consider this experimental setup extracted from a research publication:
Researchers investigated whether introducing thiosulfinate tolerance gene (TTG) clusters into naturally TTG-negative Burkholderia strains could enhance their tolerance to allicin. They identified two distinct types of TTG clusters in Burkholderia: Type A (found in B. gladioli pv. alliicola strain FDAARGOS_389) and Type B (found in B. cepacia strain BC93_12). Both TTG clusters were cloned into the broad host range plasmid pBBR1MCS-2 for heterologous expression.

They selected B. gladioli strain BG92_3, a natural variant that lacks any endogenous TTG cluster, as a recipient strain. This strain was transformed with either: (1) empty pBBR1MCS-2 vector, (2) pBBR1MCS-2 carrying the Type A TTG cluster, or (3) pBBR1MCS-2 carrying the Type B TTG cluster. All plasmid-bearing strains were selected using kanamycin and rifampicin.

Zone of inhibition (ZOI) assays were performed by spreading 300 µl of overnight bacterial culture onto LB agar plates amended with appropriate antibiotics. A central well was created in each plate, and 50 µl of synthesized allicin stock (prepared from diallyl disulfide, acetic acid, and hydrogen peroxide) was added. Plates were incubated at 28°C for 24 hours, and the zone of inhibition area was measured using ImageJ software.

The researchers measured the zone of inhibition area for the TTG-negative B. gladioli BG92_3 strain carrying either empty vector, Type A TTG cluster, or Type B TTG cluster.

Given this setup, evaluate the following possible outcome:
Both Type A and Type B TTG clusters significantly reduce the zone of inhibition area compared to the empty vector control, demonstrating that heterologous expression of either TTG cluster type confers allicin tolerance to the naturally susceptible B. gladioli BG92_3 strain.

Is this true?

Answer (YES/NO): YES